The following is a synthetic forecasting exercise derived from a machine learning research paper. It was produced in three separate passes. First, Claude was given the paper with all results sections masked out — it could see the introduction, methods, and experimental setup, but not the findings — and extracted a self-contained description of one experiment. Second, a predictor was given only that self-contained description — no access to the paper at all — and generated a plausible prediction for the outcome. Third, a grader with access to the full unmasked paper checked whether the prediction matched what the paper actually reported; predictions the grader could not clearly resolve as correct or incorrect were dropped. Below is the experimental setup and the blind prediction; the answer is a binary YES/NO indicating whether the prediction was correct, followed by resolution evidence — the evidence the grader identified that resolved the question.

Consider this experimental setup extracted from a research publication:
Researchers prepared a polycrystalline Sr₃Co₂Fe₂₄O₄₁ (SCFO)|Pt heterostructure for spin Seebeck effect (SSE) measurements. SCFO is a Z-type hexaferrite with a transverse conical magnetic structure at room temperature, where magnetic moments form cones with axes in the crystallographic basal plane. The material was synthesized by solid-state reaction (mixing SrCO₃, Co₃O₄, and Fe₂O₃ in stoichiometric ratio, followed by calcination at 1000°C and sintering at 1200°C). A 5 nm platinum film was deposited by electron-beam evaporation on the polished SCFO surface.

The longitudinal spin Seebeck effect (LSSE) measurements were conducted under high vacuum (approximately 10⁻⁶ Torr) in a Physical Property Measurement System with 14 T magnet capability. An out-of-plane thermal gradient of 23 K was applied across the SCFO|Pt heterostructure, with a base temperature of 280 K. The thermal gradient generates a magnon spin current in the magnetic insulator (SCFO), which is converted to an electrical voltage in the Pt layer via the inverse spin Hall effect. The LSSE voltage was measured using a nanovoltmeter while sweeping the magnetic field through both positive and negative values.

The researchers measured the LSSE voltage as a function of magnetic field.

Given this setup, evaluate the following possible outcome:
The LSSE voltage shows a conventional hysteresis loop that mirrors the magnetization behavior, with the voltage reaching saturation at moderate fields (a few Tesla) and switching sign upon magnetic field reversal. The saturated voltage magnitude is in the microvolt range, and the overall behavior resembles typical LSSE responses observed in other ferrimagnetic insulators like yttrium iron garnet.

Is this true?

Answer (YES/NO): NO